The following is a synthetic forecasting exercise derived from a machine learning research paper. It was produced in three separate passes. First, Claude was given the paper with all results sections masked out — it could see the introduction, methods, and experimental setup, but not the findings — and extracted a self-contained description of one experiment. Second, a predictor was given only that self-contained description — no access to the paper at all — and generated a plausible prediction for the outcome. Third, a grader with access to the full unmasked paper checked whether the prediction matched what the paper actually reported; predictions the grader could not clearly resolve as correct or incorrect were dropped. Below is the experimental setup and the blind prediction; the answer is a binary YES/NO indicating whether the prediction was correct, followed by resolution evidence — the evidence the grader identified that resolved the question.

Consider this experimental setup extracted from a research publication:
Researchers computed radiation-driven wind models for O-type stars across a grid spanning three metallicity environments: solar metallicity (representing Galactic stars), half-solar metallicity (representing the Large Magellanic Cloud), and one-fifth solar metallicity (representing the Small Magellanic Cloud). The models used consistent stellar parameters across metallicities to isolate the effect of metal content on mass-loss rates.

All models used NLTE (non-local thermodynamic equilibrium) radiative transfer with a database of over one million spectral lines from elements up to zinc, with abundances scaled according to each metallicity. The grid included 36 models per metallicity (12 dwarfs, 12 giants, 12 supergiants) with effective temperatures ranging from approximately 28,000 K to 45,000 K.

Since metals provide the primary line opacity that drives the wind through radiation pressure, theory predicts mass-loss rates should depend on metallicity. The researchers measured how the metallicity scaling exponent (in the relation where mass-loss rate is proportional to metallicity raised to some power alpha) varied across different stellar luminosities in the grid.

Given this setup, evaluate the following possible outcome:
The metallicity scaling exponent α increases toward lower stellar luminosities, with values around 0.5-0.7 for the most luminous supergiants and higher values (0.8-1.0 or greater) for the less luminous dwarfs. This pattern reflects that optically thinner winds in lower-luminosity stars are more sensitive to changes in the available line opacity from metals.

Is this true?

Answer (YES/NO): NO